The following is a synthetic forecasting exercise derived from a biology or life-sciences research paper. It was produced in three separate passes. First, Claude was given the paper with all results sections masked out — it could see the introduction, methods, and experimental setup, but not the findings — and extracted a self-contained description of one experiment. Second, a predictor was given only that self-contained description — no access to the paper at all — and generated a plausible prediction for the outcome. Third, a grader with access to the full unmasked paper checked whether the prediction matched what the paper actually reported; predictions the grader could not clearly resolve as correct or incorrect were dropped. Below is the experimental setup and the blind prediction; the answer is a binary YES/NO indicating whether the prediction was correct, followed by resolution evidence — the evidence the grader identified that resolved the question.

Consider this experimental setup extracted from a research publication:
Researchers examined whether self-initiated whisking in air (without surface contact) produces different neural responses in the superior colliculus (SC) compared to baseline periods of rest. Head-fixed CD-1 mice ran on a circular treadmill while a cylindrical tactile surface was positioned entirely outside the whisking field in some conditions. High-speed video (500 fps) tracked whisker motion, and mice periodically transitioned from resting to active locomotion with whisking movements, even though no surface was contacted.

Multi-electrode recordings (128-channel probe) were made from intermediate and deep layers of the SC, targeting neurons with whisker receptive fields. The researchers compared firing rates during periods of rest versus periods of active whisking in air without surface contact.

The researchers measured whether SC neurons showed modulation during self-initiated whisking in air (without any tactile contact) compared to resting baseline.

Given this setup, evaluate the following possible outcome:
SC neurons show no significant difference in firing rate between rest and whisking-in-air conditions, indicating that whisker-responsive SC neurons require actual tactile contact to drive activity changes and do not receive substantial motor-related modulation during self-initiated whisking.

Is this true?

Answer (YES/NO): NO